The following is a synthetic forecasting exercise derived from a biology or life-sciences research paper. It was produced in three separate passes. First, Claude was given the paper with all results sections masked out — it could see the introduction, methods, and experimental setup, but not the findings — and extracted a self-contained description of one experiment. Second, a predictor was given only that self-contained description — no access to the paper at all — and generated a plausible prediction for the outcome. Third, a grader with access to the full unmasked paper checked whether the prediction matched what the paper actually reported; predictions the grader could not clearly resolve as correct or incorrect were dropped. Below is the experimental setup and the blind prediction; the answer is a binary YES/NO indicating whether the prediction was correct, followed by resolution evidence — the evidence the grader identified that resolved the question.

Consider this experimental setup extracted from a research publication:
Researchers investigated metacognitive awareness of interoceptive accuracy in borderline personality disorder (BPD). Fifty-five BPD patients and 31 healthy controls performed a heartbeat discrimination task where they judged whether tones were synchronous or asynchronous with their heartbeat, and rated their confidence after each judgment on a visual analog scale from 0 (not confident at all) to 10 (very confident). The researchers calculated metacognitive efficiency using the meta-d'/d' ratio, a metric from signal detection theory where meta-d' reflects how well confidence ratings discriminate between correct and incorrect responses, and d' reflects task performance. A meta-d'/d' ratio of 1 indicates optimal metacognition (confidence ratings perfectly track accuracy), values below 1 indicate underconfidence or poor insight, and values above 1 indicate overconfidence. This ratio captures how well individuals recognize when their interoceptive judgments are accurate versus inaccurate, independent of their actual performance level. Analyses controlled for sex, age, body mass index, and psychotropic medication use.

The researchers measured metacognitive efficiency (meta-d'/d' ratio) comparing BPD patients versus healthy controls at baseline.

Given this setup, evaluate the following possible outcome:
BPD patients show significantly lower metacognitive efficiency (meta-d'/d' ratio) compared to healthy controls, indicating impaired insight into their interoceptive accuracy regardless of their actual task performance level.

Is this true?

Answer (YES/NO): NO